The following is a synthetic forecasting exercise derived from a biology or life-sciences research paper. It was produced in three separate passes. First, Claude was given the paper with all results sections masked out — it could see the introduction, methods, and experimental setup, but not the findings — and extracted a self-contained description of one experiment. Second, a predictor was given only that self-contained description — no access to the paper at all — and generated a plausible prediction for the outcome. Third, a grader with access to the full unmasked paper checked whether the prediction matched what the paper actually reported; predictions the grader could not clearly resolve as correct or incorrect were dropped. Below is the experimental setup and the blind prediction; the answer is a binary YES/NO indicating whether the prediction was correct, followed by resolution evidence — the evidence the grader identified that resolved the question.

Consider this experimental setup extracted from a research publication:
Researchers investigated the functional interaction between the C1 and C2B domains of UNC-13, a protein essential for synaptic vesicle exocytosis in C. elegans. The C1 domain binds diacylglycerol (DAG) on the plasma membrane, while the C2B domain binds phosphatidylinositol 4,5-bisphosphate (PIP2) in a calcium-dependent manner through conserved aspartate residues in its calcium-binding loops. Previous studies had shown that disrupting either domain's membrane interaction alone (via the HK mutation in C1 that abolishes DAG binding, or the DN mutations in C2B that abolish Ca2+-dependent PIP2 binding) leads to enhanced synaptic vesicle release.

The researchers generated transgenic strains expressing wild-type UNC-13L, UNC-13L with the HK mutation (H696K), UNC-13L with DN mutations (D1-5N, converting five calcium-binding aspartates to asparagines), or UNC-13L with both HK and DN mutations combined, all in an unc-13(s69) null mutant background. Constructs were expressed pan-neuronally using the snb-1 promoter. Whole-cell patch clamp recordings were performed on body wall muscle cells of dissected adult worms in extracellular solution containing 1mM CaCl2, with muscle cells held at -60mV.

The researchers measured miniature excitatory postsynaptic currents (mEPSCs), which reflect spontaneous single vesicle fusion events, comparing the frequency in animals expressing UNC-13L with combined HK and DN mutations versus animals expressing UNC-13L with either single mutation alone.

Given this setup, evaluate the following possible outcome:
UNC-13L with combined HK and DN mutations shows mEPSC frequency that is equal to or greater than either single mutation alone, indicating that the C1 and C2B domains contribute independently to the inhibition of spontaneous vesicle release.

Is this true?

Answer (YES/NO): NO